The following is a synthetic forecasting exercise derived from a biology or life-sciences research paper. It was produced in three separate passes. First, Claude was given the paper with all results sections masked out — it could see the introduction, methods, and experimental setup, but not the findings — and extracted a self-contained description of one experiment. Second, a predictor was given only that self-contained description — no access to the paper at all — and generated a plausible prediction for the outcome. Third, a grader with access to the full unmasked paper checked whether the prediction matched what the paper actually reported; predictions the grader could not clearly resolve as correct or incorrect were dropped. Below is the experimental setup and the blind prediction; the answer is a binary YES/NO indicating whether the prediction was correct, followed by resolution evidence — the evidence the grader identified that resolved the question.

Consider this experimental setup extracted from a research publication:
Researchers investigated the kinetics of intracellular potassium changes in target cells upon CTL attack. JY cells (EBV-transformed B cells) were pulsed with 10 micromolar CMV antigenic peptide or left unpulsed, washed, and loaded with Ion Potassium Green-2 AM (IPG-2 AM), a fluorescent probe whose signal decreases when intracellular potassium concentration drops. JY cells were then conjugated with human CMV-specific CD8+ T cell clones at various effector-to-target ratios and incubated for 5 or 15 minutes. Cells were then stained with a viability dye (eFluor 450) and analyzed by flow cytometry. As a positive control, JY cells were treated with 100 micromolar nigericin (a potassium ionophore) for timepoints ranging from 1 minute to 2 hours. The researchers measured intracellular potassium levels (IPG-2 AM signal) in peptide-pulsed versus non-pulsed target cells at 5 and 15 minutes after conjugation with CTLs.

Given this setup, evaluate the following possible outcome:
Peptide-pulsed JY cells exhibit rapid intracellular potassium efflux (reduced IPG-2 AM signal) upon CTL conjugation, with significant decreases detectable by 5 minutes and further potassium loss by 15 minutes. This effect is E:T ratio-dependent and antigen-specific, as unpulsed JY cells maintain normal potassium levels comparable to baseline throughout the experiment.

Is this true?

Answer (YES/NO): YES